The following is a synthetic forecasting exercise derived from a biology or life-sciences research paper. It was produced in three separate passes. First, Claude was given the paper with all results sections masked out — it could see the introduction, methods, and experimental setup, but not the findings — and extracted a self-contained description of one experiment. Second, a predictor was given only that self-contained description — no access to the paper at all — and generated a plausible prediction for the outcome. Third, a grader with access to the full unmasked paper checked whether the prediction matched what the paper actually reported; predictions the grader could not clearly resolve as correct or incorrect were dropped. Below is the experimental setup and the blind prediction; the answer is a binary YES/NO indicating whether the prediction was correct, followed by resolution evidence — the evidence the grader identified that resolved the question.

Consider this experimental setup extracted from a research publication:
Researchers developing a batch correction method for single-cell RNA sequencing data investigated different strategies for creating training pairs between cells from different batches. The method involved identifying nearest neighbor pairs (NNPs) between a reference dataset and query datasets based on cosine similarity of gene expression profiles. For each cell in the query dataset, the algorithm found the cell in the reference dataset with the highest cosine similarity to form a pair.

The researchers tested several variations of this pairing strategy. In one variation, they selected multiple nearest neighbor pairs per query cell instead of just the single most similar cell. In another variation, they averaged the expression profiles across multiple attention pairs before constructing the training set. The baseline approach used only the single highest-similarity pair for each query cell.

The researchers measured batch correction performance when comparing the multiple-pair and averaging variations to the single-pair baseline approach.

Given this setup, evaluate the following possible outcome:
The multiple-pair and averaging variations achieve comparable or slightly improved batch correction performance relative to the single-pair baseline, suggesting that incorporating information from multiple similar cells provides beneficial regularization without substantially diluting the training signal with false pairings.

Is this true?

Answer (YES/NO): NO